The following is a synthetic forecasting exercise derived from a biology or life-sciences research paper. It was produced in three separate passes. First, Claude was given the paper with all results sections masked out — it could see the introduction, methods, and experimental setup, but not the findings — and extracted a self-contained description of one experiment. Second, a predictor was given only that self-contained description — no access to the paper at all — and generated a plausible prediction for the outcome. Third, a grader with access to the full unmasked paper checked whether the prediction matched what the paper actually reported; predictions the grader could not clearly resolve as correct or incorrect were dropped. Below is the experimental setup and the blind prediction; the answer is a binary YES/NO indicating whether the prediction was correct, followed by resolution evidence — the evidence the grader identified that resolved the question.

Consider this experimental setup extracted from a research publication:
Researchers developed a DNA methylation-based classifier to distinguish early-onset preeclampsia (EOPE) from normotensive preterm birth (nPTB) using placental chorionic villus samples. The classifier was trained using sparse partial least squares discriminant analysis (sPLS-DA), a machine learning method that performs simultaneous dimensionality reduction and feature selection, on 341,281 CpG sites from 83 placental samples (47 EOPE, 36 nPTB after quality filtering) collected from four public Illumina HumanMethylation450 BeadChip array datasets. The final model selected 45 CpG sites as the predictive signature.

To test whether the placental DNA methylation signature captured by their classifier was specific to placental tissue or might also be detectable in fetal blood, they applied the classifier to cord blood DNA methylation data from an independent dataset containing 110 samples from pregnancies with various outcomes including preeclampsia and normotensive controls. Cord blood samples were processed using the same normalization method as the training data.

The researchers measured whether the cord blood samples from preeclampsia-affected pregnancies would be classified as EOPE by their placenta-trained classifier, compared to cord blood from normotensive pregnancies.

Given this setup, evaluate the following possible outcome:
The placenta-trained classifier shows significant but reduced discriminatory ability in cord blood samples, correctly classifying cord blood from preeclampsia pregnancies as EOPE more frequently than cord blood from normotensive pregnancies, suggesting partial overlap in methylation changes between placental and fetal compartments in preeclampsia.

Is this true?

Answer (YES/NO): NO